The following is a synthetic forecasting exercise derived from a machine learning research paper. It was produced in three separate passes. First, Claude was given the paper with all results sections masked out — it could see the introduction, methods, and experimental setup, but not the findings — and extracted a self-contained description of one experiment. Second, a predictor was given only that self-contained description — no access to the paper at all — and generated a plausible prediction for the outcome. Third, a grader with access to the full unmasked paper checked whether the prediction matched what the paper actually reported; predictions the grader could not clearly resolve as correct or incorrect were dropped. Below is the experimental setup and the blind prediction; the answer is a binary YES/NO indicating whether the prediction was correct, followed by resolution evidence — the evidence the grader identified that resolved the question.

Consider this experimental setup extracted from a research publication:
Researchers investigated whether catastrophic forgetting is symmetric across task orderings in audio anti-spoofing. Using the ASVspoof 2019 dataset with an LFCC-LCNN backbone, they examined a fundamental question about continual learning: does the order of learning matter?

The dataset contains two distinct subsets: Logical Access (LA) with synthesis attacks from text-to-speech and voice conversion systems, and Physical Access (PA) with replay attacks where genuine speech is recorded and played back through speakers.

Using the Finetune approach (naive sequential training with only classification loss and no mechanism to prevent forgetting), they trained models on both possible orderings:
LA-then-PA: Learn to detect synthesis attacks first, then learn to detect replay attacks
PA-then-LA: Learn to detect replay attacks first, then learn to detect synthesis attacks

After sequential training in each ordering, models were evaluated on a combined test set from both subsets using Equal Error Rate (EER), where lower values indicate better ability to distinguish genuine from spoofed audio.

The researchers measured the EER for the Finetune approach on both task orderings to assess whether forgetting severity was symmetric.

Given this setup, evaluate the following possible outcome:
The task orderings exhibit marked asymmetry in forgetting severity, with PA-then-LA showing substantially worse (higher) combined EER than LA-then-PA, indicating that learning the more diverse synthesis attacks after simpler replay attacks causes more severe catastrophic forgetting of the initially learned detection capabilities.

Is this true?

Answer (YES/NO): NO